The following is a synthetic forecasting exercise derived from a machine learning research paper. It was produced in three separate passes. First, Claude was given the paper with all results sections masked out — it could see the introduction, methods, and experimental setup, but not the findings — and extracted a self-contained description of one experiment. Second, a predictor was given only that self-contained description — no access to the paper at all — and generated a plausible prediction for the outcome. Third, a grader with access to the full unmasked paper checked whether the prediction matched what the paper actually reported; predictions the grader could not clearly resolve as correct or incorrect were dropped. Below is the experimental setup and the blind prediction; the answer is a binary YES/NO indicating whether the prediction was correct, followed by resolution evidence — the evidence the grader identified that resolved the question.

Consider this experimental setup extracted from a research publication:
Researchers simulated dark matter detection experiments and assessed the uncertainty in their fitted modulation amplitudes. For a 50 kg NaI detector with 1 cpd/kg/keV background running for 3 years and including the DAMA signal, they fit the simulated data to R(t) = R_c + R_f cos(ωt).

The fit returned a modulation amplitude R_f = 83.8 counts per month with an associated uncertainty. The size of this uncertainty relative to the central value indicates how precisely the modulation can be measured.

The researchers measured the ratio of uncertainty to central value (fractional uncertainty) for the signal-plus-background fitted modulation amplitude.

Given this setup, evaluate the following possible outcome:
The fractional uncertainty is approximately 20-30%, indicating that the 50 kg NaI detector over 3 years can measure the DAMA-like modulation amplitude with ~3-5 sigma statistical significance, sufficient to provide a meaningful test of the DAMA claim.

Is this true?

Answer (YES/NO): YES